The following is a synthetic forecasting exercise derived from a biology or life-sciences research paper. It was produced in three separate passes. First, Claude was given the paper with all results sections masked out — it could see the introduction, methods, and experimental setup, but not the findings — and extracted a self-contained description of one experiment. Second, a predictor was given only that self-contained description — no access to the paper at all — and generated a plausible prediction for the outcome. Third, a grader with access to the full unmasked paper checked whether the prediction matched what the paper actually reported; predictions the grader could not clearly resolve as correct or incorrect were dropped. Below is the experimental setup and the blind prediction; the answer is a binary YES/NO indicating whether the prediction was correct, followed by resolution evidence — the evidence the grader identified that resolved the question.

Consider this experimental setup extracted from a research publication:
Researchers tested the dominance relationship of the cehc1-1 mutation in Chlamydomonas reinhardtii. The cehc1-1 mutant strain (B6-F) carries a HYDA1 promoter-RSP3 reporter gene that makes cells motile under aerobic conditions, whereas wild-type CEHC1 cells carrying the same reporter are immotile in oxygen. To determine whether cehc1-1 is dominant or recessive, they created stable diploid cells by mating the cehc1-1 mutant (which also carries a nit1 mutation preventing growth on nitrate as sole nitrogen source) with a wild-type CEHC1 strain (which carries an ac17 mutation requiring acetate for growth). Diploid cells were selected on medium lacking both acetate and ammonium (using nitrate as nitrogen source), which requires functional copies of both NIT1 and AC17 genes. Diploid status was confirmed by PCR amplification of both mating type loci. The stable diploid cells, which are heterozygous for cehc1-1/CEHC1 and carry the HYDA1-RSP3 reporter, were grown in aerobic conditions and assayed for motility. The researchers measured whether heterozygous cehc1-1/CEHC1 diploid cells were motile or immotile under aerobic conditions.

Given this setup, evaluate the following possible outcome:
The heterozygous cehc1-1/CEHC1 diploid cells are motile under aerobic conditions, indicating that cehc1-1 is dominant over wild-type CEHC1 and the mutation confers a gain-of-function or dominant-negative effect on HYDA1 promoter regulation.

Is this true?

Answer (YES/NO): NO